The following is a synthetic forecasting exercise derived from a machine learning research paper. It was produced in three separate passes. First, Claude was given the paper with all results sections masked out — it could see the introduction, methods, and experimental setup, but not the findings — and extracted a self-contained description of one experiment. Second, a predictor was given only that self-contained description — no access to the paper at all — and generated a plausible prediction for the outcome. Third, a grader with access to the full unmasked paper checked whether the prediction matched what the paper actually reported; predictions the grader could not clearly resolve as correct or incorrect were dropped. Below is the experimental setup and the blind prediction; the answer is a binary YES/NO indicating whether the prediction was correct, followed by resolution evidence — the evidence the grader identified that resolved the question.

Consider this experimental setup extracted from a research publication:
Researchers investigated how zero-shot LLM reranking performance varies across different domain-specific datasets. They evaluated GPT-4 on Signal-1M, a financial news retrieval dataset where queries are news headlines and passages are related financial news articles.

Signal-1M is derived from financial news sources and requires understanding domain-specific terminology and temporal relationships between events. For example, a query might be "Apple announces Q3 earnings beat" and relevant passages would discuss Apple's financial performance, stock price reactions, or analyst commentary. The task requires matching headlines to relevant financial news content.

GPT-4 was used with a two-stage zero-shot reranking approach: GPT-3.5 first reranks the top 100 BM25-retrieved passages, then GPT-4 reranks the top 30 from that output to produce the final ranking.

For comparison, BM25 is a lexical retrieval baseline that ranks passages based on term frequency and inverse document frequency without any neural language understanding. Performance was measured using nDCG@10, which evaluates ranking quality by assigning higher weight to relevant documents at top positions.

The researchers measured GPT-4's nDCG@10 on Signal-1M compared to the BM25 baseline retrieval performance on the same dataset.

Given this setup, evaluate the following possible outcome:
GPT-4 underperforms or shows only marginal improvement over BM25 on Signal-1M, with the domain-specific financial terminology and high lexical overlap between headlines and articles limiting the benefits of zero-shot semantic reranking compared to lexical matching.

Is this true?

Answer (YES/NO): YES